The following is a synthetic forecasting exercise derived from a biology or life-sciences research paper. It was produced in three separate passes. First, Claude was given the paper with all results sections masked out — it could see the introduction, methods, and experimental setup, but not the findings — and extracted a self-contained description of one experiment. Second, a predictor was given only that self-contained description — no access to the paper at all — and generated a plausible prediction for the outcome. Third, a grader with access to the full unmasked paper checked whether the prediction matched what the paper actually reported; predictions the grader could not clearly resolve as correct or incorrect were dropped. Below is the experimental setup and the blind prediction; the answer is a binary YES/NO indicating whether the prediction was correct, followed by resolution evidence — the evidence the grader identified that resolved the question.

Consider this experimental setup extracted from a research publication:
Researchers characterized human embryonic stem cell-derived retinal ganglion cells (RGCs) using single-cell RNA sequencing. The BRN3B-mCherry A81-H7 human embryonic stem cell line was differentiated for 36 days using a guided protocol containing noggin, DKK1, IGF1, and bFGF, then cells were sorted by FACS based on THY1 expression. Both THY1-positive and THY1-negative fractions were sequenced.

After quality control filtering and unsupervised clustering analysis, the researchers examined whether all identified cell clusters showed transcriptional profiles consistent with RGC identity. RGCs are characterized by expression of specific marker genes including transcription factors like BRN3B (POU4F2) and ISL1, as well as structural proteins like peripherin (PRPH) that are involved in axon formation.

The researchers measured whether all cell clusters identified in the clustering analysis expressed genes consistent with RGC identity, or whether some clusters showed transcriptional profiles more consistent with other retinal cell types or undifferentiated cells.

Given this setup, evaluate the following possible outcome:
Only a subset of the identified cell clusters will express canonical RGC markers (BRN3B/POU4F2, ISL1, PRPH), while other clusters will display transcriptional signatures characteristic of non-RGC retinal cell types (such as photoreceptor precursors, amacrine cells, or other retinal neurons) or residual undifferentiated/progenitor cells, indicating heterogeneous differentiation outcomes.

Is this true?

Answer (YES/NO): NO